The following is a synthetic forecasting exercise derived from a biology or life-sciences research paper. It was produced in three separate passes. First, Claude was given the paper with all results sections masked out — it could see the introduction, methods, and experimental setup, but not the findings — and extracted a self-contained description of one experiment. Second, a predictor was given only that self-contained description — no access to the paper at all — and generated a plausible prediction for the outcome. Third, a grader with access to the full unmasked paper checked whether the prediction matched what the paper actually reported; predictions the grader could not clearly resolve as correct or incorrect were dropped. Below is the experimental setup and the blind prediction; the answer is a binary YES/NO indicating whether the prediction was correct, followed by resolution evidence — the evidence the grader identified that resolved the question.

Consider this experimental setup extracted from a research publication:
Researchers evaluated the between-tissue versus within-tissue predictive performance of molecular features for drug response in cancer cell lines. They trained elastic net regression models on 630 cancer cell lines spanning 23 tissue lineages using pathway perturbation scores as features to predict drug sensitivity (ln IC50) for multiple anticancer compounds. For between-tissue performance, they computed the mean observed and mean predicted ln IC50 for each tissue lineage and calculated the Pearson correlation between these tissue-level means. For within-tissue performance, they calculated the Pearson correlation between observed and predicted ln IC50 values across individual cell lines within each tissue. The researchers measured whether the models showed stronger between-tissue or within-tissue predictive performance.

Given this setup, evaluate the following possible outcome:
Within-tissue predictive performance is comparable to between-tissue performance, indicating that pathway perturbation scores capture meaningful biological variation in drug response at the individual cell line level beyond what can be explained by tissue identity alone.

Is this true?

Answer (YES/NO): NO